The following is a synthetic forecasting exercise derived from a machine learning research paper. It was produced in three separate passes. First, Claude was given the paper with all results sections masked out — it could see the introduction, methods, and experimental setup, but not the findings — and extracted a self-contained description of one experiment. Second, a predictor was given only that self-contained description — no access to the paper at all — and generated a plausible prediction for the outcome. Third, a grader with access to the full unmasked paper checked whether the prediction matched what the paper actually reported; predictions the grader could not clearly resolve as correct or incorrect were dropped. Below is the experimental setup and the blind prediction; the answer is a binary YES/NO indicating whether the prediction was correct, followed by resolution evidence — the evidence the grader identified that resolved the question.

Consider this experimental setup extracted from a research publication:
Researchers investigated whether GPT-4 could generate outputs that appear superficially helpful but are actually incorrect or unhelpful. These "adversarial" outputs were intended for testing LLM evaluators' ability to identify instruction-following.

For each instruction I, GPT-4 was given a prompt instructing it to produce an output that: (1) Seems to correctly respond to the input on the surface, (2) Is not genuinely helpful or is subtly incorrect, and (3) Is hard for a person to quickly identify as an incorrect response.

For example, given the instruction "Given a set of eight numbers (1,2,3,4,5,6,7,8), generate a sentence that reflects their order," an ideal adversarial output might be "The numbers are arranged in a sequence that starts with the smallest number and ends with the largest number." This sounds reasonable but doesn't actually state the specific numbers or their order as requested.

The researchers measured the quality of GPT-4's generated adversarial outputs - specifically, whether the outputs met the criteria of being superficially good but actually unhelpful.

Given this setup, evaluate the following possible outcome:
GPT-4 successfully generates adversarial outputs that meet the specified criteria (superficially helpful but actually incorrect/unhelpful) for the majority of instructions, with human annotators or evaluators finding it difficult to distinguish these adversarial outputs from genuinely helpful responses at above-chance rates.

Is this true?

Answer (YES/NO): NO